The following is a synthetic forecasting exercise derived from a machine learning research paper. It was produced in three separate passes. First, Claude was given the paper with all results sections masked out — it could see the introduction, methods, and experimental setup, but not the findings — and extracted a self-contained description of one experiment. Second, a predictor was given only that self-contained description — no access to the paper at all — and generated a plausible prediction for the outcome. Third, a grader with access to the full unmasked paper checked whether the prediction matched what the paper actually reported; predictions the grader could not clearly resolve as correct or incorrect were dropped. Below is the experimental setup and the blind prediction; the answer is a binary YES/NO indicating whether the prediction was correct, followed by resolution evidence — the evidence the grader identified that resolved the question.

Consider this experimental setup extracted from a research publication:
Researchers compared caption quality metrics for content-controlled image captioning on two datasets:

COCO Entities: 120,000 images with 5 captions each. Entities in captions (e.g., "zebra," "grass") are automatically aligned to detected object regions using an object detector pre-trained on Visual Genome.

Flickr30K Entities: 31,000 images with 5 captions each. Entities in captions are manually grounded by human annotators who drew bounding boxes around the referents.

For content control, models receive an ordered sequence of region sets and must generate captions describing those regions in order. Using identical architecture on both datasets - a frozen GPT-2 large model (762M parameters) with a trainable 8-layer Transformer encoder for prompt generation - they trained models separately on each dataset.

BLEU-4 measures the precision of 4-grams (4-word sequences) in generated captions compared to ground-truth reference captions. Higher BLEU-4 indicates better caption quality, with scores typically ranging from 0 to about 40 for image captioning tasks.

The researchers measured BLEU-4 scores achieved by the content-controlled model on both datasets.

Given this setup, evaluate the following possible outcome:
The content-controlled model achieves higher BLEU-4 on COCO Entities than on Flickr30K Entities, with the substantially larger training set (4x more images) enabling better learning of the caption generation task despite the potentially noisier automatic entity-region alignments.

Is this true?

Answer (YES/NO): YES